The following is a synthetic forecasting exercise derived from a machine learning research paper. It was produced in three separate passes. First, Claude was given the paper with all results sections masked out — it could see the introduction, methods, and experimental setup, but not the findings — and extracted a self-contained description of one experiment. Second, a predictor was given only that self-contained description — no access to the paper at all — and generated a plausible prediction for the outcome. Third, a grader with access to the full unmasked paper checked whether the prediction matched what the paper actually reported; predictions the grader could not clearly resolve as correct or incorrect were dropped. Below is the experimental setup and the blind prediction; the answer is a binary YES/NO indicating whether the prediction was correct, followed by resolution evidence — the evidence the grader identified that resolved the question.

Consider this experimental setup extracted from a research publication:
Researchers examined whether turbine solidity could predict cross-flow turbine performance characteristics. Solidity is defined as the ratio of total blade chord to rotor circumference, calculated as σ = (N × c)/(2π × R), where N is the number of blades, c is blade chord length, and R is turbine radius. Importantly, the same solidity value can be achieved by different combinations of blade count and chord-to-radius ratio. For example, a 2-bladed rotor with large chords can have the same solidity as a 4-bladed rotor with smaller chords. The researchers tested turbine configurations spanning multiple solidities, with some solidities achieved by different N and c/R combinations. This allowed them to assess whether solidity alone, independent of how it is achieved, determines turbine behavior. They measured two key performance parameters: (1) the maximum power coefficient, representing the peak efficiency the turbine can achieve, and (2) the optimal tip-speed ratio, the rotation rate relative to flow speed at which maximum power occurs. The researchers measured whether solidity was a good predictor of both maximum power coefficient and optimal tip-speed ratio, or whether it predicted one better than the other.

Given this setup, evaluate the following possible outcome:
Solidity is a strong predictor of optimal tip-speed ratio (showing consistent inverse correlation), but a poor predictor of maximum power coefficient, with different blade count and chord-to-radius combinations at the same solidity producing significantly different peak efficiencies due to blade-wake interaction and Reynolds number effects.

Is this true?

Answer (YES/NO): NO